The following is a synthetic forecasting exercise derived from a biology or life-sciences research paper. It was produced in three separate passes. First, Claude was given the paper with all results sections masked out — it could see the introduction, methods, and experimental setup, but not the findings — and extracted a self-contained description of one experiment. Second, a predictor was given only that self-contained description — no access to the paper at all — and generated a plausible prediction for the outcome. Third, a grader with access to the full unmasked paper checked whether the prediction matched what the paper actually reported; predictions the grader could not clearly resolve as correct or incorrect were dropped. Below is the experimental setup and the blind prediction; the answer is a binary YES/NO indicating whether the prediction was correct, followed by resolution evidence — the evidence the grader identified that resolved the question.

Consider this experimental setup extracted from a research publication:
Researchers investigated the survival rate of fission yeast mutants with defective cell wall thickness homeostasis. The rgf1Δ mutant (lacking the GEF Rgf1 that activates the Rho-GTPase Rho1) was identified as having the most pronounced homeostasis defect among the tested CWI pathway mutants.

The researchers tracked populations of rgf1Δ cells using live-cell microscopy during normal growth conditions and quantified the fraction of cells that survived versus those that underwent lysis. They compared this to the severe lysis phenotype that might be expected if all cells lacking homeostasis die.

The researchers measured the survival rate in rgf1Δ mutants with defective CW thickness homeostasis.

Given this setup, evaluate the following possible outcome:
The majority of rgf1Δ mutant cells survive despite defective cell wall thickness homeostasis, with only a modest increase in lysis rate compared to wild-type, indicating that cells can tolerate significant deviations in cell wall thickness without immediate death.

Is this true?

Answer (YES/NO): NO